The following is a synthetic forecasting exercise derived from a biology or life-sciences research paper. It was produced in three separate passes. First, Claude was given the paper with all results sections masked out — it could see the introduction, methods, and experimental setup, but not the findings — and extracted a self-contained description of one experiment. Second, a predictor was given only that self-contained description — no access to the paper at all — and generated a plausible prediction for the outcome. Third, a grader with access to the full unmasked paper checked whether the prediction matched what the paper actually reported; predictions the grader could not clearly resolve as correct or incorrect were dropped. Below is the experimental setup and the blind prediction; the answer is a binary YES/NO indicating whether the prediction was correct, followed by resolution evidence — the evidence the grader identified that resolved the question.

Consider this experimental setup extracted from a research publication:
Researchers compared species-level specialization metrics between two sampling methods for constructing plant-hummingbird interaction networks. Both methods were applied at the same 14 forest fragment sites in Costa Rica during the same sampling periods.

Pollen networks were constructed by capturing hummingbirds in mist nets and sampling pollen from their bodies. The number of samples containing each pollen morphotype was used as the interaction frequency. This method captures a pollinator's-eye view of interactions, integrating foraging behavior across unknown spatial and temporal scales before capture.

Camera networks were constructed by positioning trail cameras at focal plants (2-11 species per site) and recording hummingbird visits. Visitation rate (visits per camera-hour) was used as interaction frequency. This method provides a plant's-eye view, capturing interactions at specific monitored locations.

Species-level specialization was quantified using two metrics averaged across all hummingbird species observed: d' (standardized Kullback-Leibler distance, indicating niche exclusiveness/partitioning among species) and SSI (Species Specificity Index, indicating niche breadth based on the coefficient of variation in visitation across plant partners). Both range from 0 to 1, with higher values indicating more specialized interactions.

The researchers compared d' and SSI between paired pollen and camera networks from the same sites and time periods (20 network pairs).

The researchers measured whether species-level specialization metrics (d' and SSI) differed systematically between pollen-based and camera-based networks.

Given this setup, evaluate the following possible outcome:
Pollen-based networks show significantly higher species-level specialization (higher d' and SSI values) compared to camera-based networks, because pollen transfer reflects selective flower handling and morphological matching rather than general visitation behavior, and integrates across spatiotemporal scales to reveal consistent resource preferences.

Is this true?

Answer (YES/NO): NO